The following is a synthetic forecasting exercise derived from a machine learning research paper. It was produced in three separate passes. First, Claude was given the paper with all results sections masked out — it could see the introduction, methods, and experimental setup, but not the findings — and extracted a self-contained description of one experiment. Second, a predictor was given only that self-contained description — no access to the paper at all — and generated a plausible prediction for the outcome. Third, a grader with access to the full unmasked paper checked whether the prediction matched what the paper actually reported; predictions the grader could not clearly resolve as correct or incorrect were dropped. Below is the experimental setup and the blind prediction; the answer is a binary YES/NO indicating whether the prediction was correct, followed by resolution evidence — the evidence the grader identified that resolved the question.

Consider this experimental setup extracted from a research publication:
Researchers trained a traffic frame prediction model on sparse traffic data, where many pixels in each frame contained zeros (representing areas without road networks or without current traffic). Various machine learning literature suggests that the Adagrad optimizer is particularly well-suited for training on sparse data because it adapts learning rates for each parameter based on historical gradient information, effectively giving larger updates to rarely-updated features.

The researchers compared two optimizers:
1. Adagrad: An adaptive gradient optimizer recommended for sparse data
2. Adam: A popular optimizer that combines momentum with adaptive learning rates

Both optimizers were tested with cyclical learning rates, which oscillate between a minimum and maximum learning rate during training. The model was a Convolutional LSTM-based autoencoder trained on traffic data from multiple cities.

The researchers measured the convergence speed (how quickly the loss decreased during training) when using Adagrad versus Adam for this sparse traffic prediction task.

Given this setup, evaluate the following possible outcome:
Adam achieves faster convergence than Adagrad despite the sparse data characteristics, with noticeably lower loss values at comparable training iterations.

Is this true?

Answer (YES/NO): YES